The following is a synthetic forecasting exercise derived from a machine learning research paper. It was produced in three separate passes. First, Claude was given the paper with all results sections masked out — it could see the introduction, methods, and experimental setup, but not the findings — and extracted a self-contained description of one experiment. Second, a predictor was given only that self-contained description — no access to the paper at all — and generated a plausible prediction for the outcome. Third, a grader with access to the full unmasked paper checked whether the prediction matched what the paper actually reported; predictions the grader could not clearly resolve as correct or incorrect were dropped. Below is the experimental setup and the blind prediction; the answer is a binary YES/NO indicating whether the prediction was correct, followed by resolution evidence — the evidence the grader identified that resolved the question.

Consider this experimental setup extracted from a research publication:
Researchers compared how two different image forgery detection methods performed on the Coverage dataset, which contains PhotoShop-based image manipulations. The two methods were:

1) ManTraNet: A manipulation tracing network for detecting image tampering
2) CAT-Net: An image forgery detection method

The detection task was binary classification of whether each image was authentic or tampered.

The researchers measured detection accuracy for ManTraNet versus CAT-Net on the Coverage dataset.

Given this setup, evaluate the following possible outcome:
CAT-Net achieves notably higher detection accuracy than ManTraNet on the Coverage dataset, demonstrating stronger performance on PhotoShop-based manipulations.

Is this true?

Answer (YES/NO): NO